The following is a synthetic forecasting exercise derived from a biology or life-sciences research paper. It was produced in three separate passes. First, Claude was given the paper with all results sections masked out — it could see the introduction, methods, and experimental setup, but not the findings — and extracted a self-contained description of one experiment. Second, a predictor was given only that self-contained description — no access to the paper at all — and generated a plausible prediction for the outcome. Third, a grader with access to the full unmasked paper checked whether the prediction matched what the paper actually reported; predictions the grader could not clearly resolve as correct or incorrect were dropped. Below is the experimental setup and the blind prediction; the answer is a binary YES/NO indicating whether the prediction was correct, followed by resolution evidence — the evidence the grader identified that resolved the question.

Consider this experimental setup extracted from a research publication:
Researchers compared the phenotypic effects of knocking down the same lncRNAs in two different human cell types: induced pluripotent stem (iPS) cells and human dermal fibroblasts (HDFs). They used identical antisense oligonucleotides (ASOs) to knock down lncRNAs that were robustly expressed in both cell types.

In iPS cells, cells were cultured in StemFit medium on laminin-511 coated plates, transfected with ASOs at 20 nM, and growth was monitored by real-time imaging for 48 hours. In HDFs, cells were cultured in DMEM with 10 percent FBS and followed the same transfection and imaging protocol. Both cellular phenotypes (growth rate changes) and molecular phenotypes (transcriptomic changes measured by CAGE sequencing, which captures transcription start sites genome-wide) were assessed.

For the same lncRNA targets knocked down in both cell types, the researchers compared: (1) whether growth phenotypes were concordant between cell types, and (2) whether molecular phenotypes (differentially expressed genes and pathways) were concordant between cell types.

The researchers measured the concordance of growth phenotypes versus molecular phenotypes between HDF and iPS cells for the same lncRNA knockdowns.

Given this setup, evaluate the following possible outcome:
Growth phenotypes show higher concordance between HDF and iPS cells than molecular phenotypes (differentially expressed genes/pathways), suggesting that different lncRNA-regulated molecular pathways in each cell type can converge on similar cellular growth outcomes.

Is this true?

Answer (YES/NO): NO